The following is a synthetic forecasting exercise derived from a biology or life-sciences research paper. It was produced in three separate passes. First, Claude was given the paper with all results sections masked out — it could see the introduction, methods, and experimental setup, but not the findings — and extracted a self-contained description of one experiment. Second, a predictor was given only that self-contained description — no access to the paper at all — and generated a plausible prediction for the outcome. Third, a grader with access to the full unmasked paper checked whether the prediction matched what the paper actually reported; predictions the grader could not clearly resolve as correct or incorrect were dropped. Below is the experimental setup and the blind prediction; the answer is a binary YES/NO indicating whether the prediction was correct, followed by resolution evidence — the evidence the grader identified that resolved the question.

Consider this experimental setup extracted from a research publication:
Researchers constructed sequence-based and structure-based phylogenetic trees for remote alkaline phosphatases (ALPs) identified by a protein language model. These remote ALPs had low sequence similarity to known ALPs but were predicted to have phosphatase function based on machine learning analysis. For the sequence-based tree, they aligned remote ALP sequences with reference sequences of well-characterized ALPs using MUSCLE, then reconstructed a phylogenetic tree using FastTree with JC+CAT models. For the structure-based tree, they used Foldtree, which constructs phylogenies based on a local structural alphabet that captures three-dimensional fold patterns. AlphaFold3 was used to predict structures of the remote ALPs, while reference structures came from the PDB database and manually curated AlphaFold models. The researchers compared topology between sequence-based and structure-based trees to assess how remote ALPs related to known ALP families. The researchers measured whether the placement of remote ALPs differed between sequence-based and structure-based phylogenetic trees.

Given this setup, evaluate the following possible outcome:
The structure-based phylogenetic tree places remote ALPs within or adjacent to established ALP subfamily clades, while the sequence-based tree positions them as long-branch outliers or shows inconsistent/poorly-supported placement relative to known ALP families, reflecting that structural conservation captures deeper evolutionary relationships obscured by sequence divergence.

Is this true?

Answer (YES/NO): NO